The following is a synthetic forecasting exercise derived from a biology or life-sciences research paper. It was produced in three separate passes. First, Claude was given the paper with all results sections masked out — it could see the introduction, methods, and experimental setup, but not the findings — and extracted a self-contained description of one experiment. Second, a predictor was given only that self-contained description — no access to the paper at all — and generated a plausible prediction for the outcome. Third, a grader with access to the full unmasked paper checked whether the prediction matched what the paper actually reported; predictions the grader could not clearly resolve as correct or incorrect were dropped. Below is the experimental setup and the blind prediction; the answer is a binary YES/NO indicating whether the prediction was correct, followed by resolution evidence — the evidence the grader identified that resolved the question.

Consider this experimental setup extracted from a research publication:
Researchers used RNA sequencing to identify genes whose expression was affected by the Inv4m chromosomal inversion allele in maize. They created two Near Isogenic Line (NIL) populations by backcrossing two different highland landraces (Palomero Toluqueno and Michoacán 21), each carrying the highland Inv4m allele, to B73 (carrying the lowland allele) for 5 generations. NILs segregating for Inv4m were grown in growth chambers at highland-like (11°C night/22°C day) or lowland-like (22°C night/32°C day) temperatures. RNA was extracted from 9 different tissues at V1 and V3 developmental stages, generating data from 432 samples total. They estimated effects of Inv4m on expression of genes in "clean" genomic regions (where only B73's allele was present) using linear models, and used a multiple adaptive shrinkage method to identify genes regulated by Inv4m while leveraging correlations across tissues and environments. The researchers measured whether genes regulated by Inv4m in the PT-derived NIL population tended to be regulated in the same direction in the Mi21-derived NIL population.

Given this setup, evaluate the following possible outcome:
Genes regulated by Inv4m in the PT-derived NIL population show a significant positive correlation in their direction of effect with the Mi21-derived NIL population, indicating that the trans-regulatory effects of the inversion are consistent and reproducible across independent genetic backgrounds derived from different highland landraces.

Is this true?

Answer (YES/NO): YES